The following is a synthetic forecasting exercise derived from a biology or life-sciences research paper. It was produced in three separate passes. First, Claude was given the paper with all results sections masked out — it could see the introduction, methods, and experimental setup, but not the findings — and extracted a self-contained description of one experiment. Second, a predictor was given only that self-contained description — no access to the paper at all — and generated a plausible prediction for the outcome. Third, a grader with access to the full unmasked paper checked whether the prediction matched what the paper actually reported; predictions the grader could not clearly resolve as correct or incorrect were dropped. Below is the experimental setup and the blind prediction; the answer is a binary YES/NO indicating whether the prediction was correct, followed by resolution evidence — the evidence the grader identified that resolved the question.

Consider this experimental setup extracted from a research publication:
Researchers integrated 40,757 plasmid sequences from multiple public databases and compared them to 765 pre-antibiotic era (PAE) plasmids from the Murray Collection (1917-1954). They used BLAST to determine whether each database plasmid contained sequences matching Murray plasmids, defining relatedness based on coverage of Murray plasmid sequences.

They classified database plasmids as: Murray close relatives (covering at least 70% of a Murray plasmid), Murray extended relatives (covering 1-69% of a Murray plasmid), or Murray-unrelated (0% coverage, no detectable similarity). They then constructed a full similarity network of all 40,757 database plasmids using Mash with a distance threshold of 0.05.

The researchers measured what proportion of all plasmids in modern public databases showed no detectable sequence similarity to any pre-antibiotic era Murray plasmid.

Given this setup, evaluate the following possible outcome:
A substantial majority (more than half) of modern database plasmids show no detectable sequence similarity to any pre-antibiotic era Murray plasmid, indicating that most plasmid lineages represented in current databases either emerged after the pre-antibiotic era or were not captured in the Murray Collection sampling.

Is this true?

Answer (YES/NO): YES